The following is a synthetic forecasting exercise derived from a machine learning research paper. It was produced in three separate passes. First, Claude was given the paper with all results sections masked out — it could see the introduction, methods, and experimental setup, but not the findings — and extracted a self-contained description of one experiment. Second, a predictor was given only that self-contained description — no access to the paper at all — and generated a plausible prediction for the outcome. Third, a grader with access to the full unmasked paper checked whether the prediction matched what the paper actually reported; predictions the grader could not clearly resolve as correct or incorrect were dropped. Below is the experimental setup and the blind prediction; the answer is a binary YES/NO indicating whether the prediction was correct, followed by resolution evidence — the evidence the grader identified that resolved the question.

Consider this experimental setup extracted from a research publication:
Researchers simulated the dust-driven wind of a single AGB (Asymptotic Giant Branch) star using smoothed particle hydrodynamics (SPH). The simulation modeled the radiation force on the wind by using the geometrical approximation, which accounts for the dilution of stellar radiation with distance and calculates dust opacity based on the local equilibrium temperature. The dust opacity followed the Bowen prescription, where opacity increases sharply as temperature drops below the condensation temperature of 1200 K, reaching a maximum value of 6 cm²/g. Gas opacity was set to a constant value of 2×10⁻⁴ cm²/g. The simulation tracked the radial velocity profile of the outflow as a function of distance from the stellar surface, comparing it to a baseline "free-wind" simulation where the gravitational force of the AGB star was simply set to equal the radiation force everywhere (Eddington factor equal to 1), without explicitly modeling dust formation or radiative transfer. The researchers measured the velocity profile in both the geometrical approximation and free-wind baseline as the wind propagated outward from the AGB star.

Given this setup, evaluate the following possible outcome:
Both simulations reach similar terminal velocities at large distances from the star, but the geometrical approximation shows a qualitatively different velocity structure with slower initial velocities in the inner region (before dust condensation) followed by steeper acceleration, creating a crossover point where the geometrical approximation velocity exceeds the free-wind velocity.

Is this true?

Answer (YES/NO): NO